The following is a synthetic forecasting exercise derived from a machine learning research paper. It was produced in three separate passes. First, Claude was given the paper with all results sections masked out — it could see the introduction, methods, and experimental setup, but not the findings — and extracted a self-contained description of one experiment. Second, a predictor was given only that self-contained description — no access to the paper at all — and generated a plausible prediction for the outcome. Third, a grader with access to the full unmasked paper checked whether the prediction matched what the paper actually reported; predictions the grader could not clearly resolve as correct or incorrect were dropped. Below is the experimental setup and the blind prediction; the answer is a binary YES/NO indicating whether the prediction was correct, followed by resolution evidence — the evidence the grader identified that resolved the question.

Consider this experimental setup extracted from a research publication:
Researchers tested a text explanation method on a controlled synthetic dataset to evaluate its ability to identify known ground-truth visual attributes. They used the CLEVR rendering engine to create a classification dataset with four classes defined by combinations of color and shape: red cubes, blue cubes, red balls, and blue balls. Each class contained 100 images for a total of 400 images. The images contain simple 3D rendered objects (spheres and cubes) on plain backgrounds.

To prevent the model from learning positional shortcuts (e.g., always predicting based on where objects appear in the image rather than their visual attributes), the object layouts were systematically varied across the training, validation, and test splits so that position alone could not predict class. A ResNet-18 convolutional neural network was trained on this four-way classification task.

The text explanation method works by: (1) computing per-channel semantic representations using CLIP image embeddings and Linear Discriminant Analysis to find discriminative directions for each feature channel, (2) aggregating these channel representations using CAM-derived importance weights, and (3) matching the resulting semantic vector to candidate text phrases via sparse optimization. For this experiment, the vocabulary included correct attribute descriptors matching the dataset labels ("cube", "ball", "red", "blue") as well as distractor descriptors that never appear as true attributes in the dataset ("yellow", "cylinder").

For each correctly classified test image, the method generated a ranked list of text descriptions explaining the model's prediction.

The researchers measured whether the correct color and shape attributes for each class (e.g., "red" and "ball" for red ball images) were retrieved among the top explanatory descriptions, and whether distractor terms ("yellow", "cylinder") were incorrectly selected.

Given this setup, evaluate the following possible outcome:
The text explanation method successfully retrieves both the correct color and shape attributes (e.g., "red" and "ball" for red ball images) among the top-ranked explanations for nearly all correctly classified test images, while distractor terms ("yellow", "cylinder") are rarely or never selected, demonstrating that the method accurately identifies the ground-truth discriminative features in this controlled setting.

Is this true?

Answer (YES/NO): NO